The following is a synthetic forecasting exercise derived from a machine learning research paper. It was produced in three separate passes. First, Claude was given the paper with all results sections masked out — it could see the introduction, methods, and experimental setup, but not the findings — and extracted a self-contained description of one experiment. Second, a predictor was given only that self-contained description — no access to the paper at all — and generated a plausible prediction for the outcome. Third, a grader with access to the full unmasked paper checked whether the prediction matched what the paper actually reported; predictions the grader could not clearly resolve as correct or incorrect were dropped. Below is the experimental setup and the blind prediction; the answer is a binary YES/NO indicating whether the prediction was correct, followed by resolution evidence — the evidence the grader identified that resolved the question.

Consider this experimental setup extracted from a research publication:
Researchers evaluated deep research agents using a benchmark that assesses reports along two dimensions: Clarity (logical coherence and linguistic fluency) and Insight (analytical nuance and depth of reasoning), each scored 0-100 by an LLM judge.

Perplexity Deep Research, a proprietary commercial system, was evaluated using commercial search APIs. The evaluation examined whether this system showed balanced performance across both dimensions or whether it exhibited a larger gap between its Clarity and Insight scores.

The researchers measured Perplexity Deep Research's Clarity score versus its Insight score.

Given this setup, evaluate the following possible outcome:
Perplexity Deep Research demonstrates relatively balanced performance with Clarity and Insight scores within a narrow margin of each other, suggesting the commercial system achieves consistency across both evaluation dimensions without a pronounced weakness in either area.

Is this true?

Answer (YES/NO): YES